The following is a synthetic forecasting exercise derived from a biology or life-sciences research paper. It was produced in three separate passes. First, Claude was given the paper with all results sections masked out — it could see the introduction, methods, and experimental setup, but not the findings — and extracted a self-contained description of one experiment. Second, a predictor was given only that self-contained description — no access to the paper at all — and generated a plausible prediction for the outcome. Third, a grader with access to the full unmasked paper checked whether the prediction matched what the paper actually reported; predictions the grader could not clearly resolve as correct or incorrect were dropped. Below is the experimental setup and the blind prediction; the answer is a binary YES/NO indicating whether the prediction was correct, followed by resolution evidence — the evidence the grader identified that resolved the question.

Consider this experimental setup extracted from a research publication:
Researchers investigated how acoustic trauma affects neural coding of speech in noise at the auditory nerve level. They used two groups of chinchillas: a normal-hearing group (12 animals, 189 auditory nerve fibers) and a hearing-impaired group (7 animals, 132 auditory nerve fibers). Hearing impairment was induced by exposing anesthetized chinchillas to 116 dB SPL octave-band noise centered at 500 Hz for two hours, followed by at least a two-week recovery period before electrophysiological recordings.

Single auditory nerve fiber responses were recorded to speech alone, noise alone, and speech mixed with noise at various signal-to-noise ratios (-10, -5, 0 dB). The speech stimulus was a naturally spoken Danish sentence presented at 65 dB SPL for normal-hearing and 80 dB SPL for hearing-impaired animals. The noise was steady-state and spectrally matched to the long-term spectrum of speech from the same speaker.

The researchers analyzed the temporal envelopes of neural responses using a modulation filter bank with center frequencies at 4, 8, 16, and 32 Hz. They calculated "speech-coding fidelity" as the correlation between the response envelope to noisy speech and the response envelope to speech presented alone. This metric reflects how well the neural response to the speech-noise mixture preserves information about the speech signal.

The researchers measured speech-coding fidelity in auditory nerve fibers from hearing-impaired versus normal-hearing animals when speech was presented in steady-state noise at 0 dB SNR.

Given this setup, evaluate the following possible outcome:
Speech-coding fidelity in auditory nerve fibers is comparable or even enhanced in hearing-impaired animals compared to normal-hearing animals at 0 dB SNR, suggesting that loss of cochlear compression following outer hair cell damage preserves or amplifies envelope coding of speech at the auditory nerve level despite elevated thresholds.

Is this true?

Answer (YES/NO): NO